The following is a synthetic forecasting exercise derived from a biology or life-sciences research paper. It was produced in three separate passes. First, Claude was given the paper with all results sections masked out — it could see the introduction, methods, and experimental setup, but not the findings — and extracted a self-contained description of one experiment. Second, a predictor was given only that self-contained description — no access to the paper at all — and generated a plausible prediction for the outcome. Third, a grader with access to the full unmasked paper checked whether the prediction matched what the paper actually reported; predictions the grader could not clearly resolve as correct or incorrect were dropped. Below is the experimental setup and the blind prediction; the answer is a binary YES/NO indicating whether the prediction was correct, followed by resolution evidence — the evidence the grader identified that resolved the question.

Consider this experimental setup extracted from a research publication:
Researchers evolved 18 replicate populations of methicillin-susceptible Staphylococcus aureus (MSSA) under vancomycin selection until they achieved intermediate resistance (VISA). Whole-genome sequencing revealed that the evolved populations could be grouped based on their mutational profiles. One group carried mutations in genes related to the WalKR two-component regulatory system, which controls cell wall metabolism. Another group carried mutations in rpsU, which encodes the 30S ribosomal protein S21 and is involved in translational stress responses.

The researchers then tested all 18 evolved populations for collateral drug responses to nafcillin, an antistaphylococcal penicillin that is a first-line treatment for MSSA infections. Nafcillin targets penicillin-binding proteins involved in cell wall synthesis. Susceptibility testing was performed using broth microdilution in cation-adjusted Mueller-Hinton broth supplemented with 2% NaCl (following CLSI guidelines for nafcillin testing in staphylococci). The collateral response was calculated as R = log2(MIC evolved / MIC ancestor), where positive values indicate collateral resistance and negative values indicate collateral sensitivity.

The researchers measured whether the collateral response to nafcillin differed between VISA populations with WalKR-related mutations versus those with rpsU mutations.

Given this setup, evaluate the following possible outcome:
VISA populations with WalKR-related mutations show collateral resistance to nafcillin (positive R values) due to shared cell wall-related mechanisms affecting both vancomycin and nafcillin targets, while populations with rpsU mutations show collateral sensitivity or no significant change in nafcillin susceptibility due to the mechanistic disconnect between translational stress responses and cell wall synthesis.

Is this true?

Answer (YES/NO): NO